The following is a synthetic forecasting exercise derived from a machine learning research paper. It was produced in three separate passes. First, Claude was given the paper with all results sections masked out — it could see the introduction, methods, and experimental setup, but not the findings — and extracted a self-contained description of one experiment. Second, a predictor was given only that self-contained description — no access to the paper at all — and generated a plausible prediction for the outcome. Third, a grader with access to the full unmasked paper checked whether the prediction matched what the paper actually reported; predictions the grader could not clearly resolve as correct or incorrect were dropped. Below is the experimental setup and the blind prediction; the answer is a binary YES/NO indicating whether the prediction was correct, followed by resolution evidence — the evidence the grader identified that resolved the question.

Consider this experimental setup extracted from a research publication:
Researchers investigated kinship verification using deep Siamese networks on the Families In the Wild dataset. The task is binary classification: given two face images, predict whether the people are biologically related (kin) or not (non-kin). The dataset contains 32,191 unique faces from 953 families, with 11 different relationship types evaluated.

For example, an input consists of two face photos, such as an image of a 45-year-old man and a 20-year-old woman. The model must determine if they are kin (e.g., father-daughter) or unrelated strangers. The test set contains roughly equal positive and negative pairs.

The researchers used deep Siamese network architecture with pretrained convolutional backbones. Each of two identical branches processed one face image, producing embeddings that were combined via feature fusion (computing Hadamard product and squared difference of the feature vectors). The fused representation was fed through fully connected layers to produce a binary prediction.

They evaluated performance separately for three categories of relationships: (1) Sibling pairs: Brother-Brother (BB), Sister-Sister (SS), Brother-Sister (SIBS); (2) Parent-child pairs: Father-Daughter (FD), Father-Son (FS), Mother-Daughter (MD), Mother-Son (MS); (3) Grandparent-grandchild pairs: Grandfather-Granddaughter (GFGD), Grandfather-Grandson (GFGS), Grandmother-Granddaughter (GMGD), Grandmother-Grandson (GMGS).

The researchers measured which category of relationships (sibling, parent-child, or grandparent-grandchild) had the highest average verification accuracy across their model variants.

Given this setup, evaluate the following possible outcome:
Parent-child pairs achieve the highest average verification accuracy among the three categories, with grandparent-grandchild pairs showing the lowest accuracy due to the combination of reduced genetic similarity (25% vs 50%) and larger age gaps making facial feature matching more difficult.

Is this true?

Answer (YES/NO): NO